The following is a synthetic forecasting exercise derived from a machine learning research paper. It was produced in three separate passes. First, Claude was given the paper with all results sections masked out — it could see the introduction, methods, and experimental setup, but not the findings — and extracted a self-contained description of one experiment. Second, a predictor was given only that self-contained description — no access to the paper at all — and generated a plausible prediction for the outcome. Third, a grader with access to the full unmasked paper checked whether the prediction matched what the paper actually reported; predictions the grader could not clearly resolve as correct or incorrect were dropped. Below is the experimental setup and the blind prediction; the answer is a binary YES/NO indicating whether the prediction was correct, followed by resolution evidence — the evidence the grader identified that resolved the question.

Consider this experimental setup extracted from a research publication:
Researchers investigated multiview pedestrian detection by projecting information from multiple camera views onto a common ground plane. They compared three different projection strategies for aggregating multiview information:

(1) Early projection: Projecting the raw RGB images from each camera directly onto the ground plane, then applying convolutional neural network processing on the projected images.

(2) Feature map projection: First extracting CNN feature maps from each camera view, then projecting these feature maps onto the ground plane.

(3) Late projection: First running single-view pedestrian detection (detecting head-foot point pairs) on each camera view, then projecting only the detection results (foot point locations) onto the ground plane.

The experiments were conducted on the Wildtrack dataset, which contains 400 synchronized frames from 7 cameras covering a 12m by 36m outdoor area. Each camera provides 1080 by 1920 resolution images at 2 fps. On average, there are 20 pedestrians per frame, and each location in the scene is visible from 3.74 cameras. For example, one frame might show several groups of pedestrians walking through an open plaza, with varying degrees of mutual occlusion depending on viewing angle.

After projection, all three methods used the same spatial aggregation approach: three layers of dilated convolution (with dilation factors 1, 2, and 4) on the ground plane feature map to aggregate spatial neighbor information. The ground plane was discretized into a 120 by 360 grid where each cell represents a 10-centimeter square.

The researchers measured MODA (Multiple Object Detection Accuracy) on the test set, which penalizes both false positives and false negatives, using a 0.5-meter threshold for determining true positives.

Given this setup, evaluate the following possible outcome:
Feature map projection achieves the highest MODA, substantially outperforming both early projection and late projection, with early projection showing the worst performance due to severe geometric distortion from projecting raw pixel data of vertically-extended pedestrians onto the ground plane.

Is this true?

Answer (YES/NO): NO